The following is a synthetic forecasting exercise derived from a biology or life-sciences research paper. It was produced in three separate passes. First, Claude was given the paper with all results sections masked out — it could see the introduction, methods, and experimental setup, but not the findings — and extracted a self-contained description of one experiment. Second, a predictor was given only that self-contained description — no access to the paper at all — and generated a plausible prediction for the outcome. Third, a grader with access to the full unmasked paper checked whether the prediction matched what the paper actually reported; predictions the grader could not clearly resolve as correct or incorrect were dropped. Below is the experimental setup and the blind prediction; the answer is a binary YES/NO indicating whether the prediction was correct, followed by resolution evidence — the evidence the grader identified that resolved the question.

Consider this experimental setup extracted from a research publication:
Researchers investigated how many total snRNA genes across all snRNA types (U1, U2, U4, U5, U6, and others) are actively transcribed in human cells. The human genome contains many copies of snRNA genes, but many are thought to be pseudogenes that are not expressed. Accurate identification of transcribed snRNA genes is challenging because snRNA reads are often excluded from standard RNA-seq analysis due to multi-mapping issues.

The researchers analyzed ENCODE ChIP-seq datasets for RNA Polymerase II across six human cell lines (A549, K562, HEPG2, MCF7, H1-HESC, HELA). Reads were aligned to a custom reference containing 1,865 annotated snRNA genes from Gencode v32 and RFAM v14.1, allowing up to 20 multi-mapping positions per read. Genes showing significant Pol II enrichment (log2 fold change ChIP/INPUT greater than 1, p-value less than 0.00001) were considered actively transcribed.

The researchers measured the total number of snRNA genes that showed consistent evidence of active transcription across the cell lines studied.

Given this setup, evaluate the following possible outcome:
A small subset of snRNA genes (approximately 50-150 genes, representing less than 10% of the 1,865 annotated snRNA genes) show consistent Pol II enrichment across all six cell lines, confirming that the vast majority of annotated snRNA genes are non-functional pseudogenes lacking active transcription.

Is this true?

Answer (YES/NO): YES